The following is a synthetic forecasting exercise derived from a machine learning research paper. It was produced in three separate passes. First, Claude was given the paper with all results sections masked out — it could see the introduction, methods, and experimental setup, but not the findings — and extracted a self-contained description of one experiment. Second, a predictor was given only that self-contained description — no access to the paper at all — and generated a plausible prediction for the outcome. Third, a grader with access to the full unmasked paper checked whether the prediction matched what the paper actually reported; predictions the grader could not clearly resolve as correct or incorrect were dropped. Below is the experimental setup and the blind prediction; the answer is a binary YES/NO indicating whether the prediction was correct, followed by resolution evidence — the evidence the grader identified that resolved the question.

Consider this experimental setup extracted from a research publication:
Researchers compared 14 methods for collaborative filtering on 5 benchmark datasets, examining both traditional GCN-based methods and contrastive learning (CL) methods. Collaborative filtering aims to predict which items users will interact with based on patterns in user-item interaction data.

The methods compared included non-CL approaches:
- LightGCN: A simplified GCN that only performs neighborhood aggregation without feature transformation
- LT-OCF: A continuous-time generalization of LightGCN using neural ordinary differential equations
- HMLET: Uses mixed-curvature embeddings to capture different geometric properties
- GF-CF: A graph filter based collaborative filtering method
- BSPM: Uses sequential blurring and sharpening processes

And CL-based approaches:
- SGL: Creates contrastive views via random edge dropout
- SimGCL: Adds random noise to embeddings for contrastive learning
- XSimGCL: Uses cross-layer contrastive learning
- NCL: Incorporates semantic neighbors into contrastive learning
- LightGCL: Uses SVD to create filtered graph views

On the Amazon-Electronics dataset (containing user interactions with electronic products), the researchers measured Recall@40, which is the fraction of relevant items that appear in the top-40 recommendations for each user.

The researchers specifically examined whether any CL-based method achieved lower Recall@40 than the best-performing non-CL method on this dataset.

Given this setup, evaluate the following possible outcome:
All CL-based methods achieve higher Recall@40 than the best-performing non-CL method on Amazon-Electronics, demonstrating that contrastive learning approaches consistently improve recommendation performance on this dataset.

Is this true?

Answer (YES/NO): NO